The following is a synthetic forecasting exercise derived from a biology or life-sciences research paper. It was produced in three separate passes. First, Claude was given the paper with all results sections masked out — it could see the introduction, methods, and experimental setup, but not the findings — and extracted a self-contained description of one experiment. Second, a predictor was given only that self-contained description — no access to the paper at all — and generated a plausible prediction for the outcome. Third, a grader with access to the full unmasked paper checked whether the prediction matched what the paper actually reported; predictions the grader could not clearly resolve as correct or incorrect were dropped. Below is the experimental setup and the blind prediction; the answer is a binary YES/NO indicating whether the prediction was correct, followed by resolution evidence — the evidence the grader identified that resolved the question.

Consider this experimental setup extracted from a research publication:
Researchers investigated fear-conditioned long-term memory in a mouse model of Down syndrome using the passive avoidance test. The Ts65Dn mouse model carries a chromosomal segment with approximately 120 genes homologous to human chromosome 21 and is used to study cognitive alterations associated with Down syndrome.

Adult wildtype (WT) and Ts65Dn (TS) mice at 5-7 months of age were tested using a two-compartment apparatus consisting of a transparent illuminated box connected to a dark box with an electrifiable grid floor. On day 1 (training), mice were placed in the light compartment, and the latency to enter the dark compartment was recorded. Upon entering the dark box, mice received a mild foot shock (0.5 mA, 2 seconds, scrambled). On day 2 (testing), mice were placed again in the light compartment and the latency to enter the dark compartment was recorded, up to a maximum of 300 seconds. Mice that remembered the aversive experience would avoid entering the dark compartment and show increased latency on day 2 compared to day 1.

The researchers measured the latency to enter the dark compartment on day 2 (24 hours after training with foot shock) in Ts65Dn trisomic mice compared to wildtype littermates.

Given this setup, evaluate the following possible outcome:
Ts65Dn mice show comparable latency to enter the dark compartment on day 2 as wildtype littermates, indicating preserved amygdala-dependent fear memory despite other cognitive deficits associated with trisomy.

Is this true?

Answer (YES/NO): NO